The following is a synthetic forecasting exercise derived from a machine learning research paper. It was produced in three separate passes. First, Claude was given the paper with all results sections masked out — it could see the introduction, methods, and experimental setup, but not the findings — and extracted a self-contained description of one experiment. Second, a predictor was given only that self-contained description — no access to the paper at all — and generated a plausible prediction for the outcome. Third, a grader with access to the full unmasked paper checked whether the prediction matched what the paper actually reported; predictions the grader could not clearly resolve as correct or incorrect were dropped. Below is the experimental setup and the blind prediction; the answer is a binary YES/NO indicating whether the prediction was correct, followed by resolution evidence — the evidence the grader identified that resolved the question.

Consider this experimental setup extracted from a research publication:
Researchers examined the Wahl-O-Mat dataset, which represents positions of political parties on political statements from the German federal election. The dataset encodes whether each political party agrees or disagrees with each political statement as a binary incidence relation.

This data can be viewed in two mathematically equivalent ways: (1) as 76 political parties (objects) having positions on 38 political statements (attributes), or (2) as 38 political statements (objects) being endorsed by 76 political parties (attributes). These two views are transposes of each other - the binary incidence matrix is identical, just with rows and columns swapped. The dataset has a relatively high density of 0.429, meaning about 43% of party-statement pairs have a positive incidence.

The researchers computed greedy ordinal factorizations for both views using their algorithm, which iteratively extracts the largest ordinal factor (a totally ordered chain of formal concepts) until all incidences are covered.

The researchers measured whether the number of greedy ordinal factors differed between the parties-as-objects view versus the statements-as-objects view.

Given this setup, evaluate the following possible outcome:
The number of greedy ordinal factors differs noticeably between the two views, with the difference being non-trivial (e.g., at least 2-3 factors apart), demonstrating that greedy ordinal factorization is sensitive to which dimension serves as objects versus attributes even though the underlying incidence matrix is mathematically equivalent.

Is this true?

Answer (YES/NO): NO